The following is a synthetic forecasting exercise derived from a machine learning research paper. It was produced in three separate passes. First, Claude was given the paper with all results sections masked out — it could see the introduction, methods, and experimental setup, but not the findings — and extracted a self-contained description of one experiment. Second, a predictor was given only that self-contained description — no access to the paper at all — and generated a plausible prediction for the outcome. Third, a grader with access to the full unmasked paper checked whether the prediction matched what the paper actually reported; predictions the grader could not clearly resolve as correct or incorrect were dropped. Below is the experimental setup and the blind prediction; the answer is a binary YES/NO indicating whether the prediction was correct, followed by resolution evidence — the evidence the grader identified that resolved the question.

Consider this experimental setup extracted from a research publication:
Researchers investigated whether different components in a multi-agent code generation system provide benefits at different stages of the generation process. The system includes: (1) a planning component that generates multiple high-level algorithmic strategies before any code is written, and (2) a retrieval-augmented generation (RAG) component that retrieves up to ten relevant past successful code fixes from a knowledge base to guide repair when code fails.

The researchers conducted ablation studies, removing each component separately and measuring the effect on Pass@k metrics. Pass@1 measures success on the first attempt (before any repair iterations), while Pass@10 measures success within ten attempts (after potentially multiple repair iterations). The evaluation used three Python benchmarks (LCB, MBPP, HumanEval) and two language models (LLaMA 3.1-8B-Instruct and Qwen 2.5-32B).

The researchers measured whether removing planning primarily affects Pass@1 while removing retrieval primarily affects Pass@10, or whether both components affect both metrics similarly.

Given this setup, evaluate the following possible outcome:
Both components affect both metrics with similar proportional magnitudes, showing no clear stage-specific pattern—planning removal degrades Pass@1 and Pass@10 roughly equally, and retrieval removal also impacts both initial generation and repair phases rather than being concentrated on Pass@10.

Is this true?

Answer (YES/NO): NO